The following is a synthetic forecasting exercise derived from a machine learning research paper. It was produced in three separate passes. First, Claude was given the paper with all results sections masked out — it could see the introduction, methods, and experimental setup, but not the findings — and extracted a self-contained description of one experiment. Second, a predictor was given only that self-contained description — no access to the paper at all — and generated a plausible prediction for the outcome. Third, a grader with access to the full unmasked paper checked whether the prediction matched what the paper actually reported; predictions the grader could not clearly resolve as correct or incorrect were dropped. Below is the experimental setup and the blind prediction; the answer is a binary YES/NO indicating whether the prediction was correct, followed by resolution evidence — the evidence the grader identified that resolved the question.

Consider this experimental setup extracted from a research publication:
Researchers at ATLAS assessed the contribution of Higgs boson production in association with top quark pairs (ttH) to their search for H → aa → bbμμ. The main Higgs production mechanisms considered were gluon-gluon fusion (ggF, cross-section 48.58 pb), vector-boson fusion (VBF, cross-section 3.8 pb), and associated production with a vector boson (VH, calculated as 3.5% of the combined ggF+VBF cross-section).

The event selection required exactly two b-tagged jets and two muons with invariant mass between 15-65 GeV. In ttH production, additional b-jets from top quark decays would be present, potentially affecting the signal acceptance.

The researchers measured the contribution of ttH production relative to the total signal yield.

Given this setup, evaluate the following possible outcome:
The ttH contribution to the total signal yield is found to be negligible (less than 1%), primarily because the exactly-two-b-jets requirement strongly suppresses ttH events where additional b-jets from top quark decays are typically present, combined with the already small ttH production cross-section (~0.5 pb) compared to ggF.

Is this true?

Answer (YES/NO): YES